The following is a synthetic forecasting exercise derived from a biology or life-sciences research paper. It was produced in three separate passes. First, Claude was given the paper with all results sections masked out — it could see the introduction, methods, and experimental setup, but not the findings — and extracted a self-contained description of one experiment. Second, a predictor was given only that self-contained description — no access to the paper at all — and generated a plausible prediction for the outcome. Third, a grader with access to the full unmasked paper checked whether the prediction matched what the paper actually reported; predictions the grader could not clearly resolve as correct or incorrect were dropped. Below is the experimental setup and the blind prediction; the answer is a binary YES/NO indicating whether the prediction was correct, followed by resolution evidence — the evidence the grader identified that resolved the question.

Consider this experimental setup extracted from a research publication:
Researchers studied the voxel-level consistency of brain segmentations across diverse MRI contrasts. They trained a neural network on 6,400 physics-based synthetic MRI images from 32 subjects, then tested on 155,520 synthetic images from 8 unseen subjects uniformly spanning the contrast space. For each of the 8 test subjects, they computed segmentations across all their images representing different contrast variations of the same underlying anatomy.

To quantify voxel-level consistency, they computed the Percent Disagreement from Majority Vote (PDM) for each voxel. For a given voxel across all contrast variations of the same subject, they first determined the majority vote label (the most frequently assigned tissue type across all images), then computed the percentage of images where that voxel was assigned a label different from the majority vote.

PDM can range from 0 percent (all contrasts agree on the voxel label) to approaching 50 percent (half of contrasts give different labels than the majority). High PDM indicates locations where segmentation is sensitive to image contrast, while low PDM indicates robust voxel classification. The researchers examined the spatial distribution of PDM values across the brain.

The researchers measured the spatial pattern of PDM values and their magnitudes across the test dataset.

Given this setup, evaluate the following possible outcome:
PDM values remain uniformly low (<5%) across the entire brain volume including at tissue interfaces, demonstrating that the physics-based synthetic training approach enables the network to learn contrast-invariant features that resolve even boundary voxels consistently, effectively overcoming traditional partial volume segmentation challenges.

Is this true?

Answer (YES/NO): NO